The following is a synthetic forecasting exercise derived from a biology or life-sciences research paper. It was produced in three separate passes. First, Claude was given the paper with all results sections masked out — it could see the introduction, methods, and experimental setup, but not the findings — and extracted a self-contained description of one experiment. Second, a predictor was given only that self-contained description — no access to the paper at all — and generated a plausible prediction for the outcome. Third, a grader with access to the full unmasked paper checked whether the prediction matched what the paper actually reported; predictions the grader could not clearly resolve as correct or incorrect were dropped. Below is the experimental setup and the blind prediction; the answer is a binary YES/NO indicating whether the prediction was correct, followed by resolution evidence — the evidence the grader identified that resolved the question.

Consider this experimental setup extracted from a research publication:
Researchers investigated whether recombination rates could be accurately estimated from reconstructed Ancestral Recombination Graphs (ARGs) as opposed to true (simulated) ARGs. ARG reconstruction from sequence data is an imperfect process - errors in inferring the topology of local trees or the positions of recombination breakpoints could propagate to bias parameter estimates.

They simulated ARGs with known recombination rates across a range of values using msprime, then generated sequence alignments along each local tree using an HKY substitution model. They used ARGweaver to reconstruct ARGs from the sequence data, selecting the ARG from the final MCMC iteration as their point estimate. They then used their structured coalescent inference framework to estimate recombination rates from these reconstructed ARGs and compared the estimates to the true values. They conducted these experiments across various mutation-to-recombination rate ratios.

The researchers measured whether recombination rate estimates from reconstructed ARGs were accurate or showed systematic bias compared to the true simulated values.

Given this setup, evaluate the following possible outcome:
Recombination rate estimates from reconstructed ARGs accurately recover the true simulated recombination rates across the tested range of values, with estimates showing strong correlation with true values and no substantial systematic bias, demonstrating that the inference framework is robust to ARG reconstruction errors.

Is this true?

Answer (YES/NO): NO